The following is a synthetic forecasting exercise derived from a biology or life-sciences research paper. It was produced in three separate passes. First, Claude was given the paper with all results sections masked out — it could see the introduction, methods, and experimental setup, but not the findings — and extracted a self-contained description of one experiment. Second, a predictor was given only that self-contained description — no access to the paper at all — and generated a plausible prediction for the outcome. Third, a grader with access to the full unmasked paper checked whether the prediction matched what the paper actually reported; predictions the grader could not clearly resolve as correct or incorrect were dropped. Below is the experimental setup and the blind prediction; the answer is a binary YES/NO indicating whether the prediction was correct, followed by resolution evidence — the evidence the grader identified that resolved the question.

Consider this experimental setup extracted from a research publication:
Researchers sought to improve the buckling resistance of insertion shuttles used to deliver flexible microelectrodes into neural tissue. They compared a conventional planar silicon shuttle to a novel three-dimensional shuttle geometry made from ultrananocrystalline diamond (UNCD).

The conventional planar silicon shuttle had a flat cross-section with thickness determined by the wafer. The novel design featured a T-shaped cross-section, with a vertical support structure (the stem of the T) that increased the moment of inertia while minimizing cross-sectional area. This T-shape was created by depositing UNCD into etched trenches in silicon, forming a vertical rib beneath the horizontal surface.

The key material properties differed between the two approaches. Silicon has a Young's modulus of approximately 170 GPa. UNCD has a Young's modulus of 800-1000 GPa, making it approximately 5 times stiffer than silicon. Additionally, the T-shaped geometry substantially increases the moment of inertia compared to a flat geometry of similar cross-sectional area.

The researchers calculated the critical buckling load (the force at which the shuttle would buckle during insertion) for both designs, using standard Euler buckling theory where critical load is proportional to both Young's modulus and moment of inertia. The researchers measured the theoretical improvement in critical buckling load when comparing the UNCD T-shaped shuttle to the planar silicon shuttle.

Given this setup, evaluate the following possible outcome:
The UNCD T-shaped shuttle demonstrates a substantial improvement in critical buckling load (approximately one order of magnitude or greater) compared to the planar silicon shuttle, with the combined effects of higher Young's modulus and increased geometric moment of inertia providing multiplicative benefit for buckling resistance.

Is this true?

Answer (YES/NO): YES